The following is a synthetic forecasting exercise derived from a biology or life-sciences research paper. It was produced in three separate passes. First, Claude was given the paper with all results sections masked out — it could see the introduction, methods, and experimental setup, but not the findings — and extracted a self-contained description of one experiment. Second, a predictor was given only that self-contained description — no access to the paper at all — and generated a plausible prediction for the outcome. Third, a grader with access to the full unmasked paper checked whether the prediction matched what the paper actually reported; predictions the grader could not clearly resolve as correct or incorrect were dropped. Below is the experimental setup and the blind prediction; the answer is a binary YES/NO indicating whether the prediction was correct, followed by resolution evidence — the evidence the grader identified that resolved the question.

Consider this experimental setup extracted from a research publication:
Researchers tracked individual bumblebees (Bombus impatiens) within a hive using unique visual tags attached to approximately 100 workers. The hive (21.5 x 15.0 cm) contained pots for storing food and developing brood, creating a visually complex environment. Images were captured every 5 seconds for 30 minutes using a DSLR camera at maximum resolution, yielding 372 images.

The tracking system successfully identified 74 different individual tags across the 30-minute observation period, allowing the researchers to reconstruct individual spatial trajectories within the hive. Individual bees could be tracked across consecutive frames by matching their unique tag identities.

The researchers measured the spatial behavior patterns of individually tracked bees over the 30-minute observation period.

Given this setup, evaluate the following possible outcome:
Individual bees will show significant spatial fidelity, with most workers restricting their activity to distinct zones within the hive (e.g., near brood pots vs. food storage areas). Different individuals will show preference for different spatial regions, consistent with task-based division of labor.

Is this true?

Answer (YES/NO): NO